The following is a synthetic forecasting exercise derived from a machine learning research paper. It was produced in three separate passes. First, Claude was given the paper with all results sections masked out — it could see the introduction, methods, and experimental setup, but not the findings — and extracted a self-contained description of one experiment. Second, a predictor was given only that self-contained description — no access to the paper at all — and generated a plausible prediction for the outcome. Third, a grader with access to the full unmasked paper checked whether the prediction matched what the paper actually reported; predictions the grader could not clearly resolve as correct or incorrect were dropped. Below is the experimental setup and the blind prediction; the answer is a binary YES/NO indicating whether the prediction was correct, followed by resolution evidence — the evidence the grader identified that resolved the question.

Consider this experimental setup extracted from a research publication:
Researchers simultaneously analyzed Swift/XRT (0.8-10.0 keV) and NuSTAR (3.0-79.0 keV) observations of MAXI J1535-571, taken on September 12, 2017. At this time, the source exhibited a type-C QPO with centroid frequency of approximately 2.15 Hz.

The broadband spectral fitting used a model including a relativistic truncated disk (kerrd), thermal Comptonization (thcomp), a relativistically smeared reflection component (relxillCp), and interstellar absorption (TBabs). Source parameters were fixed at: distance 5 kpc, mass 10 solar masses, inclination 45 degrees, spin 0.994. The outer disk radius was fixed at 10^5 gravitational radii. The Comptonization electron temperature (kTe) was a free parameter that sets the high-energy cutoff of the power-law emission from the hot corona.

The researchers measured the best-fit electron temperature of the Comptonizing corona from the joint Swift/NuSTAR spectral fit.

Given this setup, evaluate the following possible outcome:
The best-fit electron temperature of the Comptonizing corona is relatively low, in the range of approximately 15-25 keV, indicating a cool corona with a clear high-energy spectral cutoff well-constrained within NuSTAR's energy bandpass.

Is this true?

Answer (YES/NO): NO